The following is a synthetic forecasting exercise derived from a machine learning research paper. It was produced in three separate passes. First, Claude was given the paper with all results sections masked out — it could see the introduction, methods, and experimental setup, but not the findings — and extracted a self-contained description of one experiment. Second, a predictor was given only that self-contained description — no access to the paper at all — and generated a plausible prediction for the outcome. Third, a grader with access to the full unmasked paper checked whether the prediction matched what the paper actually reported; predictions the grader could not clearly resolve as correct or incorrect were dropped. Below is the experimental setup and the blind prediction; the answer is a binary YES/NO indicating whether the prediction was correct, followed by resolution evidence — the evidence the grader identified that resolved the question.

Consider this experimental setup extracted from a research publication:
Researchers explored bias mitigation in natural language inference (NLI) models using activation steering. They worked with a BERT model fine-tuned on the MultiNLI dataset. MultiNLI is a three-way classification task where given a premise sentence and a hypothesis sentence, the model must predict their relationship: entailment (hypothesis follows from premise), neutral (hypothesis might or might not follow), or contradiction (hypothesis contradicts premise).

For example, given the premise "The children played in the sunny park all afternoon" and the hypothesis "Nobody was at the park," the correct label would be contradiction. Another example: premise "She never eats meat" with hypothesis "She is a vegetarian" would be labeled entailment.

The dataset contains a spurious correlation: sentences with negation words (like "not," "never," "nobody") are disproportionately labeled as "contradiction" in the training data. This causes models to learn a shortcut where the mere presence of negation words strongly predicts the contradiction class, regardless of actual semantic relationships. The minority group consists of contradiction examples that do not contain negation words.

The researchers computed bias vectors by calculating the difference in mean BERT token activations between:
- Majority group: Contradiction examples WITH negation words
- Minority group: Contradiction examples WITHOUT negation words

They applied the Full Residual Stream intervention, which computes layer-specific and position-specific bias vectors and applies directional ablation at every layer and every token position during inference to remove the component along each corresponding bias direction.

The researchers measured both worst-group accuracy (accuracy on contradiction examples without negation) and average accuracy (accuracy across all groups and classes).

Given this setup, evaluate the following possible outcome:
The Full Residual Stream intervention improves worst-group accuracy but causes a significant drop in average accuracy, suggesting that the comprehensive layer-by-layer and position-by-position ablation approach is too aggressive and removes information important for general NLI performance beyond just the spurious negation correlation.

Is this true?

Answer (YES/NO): YES